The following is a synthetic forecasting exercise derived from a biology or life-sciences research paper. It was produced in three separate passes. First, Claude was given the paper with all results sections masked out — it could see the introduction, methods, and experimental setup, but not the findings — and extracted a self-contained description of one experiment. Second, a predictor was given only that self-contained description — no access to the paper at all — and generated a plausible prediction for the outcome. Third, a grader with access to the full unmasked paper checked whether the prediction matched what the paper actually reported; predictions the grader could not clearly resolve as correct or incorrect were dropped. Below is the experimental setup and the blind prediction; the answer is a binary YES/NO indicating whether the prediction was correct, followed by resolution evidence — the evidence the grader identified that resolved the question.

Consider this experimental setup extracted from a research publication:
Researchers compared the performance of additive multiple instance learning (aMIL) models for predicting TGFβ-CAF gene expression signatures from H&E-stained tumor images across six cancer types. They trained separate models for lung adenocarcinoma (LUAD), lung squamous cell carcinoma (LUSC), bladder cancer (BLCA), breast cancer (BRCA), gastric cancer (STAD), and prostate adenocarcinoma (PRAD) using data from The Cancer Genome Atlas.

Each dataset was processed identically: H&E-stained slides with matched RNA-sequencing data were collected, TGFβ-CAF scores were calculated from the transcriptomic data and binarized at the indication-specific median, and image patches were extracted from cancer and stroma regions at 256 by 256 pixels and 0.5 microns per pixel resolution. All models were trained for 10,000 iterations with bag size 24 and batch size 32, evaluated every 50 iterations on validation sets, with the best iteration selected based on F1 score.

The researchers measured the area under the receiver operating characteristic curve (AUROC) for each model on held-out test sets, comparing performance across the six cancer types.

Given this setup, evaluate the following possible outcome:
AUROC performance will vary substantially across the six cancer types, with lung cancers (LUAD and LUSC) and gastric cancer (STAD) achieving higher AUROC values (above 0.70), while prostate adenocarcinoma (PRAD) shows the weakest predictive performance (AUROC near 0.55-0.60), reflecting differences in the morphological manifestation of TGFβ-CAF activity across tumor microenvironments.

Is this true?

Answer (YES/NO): NO